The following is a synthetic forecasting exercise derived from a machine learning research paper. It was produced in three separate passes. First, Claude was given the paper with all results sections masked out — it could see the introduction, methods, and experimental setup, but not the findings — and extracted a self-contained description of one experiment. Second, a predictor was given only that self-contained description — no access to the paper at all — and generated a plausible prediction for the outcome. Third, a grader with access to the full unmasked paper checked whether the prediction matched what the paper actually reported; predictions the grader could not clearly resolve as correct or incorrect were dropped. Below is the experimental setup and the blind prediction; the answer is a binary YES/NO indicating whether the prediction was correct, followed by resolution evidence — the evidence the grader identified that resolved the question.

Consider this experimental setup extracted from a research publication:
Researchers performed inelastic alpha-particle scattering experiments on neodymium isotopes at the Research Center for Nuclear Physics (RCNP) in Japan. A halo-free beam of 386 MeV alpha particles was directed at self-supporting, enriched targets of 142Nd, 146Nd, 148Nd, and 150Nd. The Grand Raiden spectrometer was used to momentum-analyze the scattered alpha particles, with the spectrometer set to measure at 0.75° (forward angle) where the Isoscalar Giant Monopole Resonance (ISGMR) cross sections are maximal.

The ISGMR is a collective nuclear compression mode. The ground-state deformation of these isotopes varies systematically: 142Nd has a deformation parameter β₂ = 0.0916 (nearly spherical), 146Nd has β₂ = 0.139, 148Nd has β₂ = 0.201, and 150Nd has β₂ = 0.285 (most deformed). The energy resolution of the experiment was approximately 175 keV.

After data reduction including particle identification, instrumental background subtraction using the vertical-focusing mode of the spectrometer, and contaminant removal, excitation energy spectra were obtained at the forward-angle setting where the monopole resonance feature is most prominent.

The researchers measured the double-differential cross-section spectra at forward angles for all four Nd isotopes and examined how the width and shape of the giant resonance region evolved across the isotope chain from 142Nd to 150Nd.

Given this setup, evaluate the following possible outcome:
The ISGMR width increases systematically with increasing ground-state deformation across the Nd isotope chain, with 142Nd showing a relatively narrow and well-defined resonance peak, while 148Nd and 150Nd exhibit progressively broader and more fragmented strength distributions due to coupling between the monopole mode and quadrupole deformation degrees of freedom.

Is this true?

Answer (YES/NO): YES